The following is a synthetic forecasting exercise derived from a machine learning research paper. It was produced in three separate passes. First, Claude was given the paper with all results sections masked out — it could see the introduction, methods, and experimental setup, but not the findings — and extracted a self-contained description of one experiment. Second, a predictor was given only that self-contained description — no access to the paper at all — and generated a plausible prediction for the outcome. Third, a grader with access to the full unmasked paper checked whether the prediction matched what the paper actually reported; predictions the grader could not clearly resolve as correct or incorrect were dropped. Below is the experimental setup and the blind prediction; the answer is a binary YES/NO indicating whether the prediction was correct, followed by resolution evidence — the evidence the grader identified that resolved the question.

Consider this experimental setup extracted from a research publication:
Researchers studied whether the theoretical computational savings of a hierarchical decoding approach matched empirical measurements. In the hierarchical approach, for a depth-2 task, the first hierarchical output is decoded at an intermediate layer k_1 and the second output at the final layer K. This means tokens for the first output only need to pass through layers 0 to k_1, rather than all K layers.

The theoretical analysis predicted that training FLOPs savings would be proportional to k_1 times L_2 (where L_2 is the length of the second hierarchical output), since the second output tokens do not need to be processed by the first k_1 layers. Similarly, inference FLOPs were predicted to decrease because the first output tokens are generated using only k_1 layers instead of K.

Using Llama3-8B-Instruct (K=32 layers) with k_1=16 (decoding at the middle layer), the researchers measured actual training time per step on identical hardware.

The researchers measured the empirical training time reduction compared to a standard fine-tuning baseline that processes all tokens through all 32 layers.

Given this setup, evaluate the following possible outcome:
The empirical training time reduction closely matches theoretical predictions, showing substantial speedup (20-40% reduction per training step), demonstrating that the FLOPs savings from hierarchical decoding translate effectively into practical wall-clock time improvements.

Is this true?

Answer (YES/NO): NO